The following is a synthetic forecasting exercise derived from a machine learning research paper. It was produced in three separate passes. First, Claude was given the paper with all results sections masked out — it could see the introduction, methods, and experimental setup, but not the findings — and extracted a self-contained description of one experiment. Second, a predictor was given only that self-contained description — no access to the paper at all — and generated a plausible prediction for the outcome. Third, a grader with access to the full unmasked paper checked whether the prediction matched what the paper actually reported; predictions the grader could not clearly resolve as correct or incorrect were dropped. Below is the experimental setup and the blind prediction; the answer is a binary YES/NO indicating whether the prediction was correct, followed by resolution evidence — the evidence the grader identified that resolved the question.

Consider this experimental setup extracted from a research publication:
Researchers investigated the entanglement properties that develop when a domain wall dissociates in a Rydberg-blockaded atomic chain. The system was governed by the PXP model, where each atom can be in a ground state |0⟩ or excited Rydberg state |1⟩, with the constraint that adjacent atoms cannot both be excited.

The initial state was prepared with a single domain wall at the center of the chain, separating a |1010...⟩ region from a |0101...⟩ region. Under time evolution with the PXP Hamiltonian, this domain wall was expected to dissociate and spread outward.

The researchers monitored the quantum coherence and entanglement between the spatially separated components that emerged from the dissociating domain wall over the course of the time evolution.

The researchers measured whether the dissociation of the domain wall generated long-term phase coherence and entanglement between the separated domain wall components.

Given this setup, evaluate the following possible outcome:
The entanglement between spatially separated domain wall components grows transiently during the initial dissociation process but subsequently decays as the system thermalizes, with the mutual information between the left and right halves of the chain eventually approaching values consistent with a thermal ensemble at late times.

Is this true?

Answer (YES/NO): NO